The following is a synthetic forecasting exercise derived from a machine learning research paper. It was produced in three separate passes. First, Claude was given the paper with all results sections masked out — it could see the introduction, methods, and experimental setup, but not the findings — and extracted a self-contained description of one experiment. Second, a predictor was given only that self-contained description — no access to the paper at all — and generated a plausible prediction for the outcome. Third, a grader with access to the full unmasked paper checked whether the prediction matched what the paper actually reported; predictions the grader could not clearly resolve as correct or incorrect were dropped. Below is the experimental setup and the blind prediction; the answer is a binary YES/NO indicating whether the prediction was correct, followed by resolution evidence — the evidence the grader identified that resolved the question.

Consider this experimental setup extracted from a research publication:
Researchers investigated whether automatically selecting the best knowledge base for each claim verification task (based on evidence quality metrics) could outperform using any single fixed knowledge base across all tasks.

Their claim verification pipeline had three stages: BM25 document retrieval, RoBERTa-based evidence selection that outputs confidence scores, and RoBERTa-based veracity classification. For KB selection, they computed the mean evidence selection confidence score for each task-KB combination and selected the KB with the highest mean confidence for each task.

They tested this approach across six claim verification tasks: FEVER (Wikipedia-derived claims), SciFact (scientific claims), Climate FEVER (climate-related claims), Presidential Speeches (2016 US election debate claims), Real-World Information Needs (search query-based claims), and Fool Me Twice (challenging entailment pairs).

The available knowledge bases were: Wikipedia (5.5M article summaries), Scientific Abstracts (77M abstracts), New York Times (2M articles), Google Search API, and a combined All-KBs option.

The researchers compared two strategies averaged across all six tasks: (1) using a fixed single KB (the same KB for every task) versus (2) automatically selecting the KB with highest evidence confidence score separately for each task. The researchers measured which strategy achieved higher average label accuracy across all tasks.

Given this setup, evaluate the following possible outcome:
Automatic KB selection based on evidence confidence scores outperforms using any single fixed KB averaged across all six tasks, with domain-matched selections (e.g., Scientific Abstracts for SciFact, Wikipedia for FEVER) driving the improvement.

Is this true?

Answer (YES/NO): YES